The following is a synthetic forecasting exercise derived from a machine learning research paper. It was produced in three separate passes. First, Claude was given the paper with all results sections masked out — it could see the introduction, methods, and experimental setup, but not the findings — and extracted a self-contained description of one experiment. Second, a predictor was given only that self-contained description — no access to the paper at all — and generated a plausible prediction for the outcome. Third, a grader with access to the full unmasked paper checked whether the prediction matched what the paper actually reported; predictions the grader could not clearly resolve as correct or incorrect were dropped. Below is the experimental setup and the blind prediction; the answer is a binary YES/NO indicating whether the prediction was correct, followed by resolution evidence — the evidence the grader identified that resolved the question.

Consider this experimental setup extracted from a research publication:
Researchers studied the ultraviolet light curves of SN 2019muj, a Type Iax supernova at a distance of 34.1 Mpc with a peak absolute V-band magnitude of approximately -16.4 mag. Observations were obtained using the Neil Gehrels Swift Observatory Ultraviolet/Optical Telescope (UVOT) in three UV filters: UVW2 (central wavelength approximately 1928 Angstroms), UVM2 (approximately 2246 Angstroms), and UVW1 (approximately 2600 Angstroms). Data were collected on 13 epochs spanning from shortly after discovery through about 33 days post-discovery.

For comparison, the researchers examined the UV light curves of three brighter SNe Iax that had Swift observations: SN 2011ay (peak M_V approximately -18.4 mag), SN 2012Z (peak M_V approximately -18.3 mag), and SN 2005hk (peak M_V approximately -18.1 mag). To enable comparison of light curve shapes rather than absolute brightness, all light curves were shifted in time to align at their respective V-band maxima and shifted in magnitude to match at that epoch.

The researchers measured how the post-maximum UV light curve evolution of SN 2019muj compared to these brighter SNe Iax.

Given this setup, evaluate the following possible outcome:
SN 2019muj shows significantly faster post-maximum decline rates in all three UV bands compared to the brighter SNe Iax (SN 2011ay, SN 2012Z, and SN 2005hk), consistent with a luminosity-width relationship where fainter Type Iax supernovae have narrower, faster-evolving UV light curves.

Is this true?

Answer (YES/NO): YES